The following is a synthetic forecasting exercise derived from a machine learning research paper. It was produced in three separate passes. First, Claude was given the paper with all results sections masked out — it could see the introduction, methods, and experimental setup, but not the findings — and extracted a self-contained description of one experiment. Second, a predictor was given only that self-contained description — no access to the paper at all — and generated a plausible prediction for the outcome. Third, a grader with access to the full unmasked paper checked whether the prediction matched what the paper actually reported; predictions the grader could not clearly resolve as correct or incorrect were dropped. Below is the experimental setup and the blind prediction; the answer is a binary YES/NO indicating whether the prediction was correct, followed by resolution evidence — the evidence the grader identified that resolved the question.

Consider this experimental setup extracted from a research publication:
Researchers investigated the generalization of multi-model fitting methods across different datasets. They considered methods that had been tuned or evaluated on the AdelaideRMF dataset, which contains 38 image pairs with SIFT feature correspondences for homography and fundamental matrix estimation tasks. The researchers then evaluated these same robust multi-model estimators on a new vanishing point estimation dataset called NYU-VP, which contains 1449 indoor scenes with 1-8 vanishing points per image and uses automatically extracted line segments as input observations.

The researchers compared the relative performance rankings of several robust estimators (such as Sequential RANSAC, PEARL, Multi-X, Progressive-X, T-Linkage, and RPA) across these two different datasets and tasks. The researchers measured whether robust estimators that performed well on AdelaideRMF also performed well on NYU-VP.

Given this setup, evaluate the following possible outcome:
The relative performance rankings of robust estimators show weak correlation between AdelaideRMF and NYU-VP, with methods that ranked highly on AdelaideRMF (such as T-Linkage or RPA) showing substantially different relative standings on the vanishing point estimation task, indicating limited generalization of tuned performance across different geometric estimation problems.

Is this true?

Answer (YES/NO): NO